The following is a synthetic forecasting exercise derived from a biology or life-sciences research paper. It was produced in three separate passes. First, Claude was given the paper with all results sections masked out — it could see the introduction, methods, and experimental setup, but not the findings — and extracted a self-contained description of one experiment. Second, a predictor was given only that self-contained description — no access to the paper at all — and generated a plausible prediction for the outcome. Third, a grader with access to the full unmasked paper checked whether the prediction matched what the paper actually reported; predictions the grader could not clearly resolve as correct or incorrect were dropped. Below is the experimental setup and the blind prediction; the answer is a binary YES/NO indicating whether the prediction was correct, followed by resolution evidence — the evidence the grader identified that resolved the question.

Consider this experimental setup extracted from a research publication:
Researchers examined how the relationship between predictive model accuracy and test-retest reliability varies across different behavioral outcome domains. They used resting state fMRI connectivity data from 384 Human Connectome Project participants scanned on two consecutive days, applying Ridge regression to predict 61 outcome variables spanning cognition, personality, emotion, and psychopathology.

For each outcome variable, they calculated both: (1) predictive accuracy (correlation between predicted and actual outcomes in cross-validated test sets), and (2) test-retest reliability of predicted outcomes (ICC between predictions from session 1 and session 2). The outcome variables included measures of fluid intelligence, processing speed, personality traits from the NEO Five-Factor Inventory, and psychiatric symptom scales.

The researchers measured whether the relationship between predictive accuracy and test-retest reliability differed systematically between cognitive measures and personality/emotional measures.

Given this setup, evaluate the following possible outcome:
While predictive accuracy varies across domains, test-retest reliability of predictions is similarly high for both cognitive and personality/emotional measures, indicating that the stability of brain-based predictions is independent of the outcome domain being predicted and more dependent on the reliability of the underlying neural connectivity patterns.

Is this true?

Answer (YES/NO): NO